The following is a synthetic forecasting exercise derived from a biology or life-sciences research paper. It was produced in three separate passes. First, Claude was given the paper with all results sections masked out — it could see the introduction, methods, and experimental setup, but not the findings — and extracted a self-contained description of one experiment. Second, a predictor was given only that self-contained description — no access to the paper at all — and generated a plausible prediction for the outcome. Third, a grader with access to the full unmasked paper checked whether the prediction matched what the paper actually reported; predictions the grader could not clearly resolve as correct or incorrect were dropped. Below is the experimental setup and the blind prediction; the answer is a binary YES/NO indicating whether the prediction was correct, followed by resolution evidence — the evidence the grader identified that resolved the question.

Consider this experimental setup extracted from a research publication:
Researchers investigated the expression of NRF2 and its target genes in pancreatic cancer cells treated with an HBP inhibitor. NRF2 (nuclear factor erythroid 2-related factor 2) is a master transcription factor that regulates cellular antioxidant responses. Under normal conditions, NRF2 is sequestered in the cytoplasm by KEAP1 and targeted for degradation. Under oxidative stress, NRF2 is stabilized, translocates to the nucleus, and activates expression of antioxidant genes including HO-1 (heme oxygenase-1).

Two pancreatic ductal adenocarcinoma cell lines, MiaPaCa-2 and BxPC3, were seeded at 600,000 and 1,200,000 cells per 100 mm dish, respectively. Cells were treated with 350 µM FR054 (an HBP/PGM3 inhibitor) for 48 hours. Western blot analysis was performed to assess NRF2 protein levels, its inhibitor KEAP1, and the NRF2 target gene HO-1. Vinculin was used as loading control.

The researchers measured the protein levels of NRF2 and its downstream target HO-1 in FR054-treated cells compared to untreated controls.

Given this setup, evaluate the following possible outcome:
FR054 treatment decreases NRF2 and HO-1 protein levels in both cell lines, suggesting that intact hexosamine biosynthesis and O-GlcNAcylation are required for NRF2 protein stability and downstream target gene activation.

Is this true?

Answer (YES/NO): NO